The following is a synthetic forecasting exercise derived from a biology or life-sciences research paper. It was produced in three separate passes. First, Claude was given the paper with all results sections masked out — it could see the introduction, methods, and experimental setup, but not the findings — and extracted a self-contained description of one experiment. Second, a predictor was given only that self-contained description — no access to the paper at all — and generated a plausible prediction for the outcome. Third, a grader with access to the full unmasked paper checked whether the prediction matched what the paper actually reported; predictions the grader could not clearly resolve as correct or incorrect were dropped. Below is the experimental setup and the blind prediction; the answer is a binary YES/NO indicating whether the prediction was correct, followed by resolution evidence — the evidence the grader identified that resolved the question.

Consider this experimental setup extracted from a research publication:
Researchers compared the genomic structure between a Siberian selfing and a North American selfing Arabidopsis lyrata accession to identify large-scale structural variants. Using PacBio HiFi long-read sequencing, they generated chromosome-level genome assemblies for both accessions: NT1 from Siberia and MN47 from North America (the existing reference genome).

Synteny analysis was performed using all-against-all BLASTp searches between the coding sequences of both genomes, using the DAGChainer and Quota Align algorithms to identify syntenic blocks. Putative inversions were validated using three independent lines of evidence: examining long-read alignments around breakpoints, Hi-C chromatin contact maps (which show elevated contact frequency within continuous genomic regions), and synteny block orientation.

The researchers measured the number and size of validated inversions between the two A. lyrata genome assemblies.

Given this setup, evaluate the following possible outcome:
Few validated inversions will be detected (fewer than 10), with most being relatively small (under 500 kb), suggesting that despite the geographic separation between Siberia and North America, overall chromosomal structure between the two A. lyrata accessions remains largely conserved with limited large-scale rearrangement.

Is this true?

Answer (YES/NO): NO